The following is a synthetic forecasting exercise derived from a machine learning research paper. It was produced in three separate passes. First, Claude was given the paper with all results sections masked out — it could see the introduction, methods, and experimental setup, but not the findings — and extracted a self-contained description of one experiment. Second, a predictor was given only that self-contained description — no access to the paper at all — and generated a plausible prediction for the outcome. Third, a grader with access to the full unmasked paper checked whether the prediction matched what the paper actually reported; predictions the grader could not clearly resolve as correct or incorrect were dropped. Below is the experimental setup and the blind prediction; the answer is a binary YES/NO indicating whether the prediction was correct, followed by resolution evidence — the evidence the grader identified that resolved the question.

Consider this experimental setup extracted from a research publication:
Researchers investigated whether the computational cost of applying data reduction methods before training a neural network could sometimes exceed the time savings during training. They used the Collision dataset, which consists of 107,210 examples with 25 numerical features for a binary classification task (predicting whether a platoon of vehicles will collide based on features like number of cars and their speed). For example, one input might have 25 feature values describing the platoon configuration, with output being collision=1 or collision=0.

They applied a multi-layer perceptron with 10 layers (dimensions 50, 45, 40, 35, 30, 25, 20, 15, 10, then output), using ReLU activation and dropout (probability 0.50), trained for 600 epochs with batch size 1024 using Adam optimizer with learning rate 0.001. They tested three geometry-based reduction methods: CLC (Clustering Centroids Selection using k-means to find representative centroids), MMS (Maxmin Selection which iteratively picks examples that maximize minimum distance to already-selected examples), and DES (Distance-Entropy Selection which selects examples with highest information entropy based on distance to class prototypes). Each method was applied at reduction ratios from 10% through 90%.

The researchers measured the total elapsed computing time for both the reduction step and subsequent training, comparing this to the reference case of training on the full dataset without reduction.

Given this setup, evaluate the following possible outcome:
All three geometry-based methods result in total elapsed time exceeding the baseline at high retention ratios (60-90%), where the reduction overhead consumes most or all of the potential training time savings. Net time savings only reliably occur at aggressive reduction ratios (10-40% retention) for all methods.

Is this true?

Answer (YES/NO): NO